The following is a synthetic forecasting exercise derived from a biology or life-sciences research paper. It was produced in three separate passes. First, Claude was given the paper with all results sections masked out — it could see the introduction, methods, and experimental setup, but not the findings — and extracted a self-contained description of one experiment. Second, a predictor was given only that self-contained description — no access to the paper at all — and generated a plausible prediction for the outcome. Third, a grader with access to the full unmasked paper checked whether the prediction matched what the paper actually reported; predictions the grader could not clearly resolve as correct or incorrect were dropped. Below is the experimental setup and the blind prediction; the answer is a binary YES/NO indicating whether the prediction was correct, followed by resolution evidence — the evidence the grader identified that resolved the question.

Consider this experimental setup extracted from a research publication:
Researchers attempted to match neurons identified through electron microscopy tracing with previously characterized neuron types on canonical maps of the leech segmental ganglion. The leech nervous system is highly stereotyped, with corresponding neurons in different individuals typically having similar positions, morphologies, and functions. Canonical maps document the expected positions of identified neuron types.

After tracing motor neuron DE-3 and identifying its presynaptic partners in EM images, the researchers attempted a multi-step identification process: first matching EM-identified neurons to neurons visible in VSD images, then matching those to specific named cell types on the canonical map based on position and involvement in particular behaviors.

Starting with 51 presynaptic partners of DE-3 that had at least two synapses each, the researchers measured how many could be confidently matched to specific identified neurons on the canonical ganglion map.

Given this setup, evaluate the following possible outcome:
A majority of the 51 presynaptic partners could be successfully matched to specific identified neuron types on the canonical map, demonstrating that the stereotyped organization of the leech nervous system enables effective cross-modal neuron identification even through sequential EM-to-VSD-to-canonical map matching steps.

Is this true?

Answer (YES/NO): NO